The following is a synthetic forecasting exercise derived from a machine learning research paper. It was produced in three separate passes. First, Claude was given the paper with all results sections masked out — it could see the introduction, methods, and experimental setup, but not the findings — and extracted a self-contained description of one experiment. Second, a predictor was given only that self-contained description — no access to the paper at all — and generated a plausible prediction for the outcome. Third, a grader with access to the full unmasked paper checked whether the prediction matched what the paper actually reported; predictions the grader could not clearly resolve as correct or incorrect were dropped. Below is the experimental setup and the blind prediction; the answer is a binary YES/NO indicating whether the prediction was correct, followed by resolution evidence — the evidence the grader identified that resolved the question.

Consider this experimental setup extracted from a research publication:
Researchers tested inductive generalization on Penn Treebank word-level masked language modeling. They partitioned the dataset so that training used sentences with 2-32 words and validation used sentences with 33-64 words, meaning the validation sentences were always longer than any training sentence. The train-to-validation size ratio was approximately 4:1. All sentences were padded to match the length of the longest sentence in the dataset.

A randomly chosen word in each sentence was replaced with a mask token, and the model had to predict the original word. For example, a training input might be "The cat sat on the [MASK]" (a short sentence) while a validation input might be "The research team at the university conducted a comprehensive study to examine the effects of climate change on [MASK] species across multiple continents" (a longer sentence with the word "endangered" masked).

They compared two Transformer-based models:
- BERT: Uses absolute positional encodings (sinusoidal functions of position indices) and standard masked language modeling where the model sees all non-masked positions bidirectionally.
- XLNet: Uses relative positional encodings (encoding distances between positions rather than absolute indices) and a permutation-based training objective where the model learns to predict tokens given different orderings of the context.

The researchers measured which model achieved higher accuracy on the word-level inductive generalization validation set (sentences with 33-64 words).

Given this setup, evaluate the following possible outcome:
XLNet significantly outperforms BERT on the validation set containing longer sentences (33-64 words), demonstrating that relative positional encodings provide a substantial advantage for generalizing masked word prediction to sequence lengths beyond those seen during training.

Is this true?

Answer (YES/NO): YES